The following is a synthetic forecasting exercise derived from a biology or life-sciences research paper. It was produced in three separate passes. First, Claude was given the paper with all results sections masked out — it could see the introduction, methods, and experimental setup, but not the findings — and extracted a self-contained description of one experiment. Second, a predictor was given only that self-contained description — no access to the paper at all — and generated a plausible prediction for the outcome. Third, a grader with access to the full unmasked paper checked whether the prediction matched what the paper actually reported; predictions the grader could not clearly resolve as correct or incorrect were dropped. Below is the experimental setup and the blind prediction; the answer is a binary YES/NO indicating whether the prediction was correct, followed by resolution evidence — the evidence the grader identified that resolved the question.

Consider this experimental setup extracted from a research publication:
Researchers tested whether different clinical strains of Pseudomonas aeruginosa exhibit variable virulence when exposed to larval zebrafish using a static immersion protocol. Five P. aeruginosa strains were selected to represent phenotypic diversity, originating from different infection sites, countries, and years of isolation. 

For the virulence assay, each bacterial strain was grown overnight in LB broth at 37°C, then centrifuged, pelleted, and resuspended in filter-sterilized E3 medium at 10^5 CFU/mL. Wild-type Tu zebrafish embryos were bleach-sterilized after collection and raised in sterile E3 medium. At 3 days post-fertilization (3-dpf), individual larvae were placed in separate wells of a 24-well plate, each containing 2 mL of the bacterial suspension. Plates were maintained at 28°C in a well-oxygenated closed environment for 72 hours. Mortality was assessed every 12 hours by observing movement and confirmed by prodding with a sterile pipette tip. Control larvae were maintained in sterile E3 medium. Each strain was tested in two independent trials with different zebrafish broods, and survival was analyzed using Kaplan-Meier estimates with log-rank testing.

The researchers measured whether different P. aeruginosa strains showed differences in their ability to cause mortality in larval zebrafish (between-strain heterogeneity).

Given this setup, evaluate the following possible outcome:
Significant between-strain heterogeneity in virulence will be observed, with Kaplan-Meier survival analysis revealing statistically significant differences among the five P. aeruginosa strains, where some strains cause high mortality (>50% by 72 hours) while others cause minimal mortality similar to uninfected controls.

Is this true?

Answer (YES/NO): YES